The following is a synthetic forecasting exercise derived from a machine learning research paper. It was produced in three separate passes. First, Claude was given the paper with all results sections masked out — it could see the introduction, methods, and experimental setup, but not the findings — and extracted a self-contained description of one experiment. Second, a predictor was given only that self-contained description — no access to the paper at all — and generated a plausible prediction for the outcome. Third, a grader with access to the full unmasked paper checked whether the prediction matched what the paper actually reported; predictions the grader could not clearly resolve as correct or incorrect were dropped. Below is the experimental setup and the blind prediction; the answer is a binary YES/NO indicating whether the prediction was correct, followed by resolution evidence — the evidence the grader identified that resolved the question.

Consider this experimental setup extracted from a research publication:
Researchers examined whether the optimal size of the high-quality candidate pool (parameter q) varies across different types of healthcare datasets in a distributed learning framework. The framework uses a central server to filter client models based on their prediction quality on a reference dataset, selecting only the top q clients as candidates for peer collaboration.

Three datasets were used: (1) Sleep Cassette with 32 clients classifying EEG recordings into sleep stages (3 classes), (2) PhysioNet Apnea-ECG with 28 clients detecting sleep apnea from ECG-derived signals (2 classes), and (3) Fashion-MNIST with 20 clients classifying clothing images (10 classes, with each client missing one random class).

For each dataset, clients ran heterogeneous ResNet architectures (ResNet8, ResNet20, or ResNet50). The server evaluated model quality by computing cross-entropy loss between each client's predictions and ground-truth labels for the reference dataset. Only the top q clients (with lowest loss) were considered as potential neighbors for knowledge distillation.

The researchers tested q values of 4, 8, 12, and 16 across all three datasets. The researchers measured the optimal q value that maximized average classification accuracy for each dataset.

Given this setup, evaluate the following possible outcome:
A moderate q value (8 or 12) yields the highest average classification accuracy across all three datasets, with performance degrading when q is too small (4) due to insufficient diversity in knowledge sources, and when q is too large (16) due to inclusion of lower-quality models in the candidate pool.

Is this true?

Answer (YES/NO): NO